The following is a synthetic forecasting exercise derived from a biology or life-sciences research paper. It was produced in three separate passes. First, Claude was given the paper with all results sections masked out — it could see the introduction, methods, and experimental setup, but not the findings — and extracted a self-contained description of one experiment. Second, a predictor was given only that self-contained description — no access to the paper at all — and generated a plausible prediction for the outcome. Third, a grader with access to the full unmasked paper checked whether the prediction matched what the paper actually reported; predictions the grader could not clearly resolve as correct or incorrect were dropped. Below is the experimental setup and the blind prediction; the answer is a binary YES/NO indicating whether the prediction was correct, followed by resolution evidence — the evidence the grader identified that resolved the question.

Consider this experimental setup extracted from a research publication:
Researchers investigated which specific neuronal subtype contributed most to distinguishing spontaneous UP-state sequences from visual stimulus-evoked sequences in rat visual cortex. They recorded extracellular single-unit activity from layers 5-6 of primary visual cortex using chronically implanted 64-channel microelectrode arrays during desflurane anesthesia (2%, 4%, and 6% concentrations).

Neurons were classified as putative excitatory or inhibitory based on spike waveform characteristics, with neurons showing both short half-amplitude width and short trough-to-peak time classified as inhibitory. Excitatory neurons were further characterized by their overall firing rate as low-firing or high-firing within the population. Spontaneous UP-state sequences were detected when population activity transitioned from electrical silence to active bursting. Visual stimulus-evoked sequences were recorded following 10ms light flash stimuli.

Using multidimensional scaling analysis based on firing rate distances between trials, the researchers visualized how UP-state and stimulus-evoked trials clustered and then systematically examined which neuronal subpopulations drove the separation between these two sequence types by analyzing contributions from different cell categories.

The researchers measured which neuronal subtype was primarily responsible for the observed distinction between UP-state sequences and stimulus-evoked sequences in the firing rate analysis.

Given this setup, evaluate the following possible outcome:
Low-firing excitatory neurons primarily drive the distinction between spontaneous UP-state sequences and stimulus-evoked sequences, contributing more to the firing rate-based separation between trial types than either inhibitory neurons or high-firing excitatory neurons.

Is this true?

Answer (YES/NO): YES